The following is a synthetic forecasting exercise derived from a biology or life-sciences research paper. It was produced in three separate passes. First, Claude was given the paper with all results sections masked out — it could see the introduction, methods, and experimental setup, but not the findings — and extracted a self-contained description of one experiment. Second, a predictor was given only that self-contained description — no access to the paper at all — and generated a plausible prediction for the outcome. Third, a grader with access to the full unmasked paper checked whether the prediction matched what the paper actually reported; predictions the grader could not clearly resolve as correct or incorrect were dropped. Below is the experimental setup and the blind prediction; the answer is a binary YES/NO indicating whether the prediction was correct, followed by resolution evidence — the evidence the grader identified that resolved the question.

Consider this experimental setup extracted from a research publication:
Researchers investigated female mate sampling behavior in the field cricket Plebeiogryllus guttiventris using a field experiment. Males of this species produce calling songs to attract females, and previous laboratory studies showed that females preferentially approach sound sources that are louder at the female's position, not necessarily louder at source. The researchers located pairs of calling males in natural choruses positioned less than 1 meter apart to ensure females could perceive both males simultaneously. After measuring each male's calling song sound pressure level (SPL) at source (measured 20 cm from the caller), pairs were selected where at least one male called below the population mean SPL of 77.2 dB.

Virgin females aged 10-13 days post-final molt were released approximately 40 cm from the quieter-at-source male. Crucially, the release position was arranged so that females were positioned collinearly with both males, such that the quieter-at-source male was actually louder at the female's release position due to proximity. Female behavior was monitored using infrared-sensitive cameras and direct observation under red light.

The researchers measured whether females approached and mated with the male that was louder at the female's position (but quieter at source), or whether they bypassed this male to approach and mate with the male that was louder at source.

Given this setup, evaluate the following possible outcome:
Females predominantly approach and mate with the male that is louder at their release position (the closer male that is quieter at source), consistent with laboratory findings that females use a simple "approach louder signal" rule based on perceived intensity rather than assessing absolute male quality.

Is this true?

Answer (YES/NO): YES